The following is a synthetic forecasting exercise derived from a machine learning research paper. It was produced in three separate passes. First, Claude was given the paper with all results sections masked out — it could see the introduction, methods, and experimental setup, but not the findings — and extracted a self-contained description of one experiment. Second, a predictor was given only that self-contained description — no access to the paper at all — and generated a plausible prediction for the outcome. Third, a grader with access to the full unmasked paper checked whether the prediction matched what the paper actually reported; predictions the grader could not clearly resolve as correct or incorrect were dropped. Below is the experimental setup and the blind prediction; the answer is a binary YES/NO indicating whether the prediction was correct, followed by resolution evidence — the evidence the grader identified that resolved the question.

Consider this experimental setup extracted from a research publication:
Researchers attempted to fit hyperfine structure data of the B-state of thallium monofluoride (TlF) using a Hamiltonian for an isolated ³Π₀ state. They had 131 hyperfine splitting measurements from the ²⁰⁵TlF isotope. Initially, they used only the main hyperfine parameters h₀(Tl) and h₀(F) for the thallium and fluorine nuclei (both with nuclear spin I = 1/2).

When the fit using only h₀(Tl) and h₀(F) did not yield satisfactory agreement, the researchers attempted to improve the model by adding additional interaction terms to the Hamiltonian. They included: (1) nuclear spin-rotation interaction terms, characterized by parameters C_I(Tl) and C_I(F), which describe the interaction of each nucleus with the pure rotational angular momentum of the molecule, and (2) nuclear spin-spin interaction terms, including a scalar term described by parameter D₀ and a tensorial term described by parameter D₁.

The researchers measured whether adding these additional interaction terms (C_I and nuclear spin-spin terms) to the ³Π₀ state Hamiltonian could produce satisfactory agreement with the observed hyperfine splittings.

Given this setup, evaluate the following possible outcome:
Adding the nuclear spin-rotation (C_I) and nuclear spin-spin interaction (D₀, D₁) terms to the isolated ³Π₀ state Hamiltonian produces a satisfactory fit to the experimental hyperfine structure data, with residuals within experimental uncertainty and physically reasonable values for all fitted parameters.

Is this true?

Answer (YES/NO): NO